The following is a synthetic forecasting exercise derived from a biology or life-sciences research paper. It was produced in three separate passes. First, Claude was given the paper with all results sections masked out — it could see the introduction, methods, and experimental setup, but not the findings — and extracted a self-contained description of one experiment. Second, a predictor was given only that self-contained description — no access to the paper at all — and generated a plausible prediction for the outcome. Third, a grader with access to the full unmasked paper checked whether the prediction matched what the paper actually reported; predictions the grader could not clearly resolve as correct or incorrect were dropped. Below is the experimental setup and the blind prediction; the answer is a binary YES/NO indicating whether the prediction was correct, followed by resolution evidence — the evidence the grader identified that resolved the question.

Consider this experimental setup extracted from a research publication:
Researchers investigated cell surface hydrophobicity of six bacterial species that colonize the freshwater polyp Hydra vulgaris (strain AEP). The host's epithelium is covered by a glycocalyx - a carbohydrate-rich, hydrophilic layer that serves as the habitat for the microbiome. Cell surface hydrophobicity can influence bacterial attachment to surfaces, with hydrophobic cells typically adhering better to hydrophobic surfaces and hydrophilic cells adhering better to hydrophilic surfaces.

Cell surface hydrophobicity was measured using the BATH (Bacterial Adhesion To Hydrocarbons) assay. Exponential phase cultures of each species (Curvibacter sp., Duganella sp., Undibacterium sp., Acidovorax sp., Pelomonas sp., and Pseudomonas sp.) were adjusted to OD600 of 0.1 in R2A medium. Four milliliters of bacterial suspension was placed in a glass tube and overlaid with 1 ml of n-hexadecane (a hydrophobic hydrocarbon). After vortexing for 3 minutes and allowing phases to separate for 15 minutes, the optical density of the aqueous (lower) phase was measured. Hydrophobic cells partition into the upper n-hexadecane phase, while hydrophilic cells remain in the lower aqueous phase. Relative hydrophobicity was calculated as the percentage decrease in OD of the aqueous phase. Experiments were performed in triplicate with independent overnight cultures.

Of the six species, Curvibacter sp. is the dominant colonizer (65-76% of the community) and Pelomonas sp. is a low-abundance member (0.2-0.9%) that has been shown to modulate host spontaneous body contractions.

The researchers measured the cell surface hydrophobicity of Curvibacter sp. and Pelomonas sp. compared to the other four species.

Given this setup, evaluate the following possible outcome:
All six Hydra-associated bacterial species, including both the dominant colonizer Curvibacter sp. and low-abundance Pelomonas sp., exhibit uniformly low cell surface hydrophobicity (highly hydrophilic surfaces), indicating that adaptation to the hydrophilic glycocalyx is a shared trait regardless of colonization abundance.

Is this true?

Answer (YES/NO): NO